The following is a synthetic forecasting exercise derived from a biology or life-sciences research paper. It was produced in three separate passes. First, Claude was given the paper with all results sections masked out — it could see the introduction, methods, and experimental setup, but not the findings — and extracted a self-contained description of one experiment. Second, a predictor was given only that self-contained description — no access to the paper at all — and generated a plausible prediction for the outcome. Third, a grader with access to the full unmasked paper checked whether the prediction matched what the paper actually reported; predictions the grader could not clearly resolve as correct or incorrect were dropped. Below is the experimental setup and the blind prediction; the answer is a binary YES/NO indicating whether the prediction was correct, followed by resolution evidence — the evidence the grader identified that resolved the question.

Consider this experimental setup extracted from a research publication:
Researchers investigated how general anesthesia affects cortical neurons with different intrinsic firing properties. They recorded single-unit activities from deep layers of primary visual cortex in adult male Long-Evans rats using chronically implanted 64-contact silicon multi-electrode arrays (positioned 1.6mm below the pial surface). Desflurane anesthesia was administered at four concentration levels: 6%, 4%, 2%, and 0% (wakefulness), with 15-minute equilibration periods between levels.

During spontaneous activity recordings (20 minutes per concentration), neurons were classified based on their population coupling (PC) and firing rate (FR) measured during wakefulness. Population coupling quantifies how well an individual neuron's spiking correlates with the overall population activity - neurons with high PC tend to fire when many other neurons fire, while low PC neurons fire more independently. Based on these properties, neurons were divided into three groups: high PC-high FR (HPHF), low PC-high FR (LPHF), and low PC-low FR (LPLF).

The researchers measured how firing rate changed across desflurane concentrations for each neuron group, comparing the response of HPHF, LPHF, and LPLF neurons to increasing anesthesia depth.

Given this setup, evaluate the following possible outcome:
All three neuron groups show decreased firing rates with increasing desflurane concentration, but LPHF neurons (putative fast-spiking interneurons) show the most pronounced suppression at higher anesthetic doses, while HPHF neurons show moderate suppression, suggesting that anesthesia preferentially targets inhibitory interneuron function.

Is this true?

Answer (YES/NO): NO